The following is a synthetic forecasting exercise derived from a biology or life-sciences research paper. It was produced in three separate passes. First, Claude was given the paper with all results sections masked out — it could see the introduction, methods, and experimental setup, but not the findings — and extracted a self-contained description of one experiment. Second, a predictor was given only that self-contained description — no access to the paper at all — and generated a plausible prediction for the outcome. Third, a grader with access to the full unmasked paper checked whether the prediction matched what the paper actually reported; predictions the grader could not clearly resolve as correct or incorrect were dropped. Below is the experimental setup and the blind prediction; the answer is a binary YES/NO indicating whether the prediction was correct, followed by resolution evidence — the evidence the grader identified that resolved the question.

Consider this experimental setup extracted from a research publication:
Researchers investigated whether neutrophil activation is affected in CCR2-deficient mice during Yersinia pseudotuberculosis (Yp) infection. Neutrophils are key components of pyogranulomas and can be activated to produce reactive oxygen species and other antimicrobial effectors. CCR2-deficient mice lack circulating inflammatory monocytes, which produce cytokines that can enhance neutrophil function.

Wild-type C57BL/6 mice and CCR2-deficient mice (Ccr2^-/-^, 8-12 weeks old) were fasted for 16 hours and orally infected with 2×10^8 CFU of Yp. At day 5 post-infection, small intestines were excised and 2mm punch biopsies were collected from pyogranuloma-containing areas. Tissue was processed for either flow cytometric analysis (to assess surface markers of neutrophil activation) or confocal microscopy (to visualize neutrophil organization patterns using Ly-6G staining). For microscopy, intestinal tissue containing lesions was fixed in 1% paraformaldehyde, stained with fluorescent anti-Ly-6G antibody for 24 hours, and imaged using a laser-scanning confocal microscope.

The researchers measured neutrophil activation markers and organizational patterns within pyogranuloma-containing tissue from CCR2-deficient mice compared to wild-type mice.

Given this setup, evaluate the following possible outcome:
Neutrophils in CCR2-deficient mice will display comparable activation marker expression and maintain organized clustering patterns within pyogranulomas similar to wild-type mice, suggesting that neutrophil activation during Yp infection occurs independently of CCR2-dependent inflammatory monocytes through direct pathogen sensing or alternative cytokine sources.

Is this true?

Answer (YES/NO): NO